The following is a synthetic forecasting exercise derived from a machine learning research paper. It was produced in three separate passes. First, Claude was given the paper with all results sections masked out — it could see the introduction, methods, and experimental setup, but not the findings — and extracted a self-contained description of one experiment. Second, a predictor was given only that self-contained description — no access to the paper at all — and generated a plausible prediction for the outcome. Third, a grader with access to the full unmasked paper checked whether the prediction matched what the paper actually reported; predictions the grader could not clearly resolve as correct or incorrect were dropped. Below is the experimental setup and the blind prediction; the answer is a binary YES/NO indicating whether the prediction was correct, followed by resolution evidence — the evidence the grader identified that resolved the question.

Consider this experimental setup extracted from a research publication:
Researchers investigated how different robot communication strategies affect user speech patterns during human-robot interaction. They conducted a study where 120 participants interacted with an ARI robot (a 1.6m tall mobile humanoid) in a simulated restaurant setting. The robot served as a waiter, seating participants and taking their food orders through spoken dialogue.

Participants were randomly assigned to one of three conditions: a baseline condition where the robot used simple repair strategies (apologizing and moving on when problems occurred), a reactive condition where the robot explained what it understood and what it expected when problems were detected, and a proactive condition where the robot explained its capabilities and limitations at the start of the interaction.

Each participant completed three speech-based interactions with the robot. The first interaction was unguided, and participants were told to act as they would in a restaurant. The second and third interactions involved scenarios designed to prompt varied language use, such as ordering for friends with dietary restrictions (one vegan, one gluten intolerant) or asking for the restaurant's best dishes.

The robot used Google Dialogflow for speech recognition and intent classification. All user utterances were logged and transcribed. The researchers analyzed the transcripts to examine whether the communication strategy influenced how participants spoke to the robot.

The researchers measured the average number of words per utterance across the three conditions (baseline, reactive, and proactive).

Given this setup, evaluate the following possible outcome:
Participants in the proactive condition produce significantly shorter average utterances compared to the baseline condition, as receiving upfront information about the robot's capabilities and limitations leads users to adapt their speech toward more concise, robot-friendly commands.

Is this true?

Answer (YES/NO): NO